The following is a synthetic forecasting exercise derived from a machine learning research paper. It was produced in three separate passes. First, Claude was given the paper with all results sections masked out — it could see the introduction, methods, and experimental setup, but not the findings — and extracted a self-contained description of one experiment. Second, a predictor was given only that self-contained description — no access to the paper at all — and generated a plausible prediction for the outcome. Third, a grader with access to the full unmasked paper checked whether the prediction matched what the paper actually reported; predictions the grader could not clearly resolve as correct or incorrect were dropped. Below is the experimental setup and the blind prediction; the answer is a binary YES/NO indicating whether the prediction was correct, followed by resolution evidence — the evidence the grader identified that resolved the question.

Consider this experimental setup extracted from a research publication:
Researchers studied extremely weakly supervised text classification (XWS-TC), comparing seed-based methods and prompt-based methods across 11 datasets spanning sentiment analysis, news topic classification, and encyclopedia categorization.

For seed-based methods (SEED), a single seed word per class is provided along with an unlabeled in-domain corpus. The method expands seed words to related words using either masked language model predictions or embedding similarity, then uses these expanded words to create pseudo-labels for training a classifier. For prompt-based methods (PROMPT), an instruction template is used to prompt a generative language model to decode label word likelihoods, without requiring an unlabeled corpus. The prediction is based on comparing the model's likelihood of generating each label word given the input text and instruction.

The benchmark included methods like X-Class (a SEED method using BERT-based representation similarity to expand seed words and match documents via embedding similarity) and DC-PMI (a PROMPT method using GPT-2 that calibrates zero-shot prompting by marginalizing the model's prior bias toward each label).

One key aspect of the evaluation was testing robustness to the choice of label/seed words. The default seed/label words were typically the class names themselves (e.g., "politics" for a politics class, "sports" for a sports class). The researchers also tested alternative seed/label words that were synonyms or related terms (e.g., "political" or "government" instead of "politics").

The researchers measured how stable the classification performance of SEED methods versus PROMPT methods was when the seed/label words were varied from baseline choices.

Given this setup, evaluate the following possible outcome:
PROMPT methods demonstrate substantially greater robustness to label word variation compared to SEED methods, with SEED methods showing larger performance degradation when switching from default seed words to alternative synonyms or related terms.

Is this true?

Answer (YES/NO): NO